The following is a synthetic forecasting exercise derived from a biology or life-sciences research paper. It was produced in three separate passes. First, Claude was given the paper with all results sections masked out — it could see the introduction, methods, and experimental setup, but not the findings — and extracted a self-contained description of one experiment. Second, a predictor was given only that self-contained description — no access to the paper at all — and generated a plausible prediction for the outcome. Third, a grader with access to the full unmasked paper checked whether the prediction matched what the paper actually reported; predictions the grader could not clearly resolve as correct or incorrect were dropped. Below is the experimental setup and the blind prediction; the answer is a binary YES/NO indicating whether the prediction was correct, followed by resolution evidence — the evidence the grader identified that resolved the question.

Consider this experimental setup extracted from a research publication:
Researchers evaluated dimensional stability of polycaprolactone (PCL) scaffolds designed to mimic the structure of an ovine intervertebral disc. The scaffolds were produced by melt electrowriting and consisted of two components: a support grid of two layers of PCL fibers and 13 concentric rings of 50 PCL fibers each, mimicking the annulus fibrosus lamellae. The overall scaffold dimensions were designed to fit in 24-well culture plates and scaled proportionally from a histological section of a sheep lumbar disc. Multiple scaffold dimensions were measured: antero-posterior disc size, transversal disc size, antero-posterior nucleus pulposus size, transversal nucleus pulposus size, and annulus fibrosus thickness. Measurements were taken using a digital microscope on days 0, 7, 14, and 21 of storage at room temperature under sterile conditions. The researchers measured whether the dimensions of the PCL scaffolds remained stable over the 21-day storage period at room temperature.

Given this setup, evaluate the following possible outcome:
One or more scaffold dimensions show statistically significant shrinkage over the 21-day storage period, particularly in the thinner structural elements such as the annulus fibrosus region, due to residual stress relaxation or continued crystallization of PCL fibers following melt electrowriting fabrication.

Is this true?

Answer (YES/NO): NO